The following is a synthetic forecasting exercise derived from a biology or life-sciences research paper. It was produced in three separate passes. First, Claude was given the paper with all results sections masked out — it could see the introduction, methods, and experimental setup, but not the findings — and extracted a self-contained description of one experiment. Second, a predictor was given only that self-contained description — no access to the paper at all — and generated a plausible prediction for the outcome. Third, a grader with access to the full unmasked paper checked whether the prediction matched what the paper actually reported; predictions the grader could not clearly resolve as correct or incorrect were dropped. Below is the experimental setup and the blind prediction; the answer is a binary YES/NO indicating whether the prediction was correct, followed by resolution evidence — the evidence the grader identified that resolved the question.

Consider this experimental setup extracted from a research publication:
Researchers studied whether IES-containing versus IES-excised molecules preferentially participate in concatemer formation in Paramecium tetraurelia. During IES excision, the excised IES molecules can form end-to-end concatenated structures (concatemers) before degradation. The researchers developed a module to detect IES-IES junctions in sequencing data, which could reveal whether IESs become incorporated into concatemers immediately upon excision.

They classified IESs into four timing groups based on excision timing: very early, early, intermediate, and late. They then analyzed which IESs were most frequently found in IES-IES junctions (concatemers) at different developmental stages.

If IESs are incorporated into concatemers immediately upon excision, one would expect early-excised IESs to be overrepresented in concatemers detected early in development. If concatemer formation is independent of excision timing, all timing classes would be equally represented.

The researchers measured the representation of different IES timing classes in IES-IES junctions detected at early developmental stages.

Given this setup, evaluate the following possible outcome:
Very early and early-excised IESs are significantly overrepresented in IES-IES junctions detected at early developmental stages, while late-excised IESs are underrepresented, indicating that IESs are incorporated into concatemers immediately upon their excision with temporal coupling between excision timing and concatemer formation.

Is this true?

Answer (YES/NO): YES